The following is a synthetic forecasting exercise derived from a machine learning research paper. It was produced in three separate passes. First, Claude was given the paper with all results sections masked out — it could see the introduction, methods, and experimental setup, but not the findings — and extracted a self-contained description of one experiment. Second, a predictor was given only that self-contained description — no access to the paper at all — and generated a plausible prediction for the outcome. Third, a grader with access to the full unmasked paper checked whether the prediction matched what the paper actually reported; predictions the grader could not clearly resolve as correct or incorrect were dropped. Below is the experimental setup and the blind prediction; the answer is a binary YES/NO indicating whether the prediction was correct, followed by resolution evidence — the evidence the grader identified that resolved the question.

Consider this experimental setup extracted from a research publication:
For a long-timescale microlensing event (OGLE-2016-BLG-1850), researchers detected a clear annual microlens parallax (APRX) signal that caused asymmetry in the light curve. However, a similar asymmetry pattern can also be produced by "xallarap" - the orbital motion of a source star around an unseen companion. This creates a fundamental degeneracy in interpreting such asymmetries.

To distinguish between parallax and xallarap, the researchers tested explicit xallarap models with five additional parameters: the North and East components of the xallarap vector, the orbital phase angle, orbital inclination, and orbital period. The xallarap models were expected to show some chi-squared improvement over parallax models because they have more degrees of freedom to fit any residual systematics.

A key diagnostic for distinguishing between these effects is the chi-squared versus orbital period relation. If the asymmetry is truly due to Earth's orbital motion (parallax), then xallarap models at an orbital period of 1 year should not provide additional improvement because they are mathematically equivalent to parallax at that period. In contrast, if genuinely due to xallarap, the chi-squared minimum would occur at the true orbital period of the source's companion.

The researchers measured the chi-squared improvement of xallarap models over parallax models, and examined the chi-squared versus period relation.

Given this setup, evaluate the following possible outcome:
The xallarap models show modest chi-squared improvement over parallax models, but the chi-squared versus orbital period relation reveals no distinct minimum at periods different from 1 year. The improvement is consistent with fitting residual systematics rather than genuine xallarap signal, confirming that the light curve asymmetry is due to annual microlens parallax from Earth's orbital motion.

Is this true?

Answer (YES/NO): YES